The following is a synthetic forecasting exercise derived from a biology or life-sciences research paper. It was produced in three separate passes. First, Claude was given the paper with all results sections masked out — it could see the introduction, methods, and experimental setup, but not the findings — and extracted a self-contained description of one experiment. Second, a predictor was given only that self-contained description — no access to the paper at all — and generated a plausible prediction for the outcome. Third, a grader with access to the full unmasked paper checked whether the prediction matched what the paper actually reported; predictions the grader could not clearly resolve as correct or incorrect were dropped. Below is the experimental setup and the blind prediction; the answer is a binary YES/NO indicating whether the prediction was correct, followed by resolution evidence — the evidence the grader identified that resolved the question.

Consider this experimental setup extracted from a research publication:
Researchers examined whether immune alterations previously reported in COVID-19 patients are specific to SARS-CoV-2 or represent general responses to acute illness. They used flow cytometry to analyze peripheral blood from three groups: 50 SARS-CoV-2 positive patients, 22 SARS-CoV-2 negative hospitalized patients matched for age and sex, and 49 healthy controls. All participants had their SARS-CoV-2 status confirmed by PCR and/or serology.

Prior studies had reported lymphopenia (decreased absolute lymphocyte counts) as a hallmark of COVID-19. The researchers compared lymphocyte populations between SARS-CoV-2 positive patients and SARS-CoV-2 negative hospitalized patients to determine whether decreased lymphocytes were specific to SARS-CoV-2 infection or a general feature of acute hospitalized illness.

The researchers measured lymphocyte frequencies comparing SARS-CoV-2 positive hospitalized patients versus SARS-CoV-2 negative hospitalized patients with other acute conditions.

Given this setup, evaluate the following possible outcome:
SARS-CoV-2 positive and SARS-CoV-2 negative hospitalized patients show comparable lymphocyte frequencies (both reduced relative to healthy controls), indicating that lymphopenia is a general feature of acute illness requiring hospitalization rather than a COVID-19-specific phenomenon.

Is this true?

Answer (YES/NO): YES